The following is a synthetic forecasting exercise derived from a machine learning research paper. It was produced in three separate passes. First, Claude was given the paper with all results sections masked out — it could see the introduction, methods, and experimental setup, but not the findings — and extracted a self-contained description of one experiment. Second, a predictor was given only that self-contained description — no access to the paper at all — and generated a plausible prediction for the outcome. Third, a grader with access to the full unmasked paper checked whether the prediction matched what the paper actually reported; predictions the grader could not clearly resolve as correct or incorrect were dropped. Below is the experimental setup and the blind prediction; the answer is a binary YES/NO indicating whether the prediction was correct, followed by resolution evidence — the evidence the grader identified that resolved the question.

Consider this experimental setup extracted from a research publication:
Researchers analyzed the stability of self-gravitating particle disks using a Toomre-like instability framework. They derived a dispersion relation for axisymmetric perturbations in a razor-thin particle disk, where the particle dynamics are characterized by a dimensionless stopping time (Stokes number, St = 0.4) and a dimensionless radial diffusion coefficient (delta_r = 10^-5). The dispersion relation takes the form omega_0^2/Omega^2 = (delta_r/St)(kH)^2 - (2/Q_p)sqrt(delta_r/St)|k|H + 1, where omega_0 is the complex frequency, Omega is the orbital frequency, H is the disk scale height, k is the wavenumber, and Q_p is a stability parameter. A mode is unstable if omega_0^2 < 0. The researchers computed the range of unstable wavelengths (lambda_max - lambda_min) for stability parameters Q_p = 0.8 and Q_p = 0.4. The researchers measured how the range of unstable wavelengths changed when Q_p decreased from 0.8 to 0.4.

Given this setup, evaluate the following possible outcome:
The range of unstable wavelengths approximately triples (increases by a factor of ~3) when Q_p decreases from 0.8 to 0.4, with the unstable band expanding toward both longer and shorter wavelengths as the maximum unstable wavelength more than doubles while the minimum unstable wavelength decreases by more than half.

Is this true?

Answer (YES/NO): YES